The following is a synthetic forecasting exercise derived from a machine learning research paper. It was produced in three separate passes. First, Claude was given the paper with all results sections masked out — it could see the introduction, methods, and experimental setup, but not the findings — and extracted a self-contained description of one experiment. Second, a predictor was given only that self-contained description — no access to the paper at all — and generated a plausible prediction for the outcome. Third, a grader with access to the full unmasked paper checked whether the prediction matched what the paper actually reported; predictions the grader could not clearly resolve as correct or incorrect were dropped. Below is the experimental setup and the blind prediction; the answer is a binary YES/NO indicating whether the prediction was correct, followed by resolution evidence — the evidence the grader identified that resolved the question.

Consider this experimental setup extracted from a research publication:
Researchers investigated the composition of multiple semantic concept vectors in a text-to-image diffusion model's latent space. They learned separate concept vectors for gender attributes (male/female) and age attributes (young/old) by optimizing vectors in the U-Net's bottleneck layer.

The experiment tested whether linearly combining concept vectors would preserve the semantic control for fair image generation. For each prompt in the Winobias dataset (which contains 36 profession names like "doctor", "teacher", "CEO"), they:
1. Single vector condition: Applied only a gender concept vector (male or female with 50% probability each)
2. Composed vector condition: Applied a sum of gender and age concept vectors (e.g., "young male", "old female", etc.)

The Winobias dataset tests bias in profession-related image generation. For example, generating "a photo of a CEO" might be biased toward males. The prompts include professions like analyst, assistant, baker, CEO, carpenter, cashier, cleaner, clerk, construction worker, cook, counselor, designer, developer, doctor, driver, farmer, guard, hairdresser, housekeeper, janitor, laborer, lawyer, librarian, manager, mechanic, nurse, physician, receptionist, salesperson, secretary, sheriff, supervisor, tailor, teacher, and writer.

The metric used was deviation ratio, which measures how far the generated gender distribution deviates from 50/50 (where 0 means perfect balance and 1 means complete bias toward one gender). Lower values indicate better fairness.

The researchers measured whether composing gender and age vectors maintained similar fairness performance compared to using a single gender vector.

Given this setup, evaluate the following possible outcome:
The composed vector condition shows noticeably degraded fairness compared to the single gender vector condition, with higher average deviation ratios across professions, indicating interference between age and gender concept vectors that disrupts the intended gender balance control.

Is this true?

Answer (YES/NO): NO